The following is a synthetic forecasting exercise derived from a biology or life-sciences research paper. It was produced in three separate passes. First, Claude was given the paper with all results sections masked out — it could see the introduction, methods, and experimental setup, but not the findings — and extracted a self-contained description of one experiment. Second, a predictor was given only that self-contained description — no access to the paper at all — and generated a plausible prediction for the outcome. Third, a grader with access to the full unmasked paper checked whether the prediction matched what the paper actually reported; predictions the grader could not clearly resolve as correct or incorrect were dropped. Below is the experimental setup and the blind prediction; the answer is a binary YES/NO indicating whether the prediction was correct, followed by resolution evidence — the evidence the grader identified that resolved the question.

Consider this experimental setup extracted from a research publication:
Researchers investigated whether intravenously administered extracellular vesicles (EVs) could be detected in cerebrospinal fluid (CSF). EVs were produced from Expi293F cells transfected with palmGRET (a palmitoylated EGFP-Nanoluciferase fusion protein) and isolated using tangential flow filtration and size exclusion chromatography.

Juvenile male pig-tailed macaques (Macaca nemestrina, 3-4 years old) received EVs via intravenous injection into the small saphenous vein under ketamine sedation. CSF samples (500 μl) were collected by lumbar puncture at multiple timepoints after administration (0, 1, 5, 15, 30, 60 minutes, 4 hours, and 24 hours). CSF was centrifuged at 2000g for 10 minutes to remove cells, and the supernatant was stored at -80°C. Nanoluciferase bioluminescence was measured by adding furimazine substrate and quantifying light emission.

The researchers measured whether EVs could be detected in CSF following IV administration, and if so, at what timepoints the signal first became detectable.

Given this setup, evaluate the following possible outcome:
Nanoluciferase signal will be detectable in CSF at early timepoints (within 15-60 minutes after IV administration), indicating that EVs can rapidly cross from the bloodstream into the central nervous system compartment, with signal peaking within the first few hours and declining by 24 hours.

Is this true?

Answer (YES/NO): YES